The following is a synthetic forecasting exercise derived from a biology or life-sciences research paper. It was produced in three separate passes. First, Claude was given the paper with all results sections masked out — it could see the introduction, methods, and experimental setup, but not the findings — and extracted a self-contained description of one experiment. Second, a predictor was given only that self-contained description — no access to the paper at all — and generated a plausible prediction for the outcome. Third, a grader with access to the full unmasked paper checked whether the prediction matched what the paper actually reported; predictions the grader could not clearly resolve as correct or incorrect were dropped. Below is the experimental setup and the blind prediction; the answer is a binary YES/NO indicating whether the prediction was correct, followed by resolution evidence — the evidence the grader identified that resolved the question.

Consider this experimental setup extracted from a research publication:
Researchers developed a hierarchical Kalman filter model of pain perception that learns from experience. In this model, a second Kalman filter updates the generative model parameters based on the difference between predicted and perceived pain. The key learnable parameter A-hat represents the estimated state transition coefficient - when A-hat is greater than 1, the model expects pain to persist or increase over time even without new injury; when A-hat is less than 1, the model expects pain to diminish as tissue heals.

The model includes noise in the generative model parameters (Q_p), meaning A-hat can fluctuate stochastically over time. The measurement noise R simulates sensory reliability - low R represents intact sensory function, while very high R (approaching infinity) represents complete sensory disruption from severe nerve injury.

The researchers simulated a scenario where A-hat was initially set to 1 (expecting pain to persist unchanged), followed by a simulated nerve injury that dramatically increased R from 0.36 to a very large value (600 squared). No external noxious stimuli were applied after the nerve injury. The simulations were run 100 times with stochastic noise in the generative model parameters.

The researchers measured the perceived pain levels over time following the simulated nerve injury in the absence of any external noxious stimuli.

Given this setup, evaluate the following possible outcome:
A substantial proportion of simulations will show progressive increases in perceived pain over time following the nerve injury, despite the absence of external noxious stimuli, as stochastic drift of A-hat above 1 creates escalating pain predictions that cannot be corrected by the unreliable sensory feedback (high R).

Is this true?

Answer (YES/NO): NO